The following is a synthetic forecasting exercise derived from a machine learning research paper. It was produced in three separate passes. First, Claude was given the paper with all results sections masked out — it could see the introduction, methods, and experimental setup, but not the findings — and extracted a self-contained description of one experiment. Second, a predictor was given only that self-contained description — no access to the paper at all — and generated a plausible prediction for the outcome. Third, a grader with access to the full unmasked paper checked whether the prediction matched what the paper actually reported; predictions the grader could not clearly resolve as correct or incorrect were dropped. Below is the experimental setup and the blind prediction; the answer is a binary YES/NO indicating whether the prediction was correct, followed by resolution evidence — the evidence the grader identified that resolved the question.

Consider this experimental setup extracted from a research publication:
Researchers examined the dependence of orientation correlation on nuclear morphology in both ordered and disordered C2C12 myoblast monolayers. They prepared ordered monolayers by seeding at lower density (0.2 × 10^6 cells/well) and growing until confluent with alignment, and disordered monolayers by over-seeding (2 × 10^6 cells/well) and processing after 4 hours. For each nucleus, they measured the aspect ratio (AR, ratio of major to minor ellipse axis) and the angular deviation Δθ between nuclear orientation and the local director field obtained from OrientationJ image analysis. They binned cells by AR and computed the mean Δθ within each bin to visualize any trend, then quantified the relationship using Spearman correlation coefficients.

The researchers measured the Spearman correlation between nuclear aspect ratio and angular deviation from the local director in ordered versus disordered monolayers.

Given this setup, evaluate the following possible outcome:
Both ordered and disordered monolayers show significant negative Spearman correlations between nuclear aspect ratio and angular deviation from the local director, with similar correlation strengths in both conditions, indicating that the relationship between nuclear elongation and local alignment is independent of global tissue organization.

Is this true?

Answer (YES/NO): NO